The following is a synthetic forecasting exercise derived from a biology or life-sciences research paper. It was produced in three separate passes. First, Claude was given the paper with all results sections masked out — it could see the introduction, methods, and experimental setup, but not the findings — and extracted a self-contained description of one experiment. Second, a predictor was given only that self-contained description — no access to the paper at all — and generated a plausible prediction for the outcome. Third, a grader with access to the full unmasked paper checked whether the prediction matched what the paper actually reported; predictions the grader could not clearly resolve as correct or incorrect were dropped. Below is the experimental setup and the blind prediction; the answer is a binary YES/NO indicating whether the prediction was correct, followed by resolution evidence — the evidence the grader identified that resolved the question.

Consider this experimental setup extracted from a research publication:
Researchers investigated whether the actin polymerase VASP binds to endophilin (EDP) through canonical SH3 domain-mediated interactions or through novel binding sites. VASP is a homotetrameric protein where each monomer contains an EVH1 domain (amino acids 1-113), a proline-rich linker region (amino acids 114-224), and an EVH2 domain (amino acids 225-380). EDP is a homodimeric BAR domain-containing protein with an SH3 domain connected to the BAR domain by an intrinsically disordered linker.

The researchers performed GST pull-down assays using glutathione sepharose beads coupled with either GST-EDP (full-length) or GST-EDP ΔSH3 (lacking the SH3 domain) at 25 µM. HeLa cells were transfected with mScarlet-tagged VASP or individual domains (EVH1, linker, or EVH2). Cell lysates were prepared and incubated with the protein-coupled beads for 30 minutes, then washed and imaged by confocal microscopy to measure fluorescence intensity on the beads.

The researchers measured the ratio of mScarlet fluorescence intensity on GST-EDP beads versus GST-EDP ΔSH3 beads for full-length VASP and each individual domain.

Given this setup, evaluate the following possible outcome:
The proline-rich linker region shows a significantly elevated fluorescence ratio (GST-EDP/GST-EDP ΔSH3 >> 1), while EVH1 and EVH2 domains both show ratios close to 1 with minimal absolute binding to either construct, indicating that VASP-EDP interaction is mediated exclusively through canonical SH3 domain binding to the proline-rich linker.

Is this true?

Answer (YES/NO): NO